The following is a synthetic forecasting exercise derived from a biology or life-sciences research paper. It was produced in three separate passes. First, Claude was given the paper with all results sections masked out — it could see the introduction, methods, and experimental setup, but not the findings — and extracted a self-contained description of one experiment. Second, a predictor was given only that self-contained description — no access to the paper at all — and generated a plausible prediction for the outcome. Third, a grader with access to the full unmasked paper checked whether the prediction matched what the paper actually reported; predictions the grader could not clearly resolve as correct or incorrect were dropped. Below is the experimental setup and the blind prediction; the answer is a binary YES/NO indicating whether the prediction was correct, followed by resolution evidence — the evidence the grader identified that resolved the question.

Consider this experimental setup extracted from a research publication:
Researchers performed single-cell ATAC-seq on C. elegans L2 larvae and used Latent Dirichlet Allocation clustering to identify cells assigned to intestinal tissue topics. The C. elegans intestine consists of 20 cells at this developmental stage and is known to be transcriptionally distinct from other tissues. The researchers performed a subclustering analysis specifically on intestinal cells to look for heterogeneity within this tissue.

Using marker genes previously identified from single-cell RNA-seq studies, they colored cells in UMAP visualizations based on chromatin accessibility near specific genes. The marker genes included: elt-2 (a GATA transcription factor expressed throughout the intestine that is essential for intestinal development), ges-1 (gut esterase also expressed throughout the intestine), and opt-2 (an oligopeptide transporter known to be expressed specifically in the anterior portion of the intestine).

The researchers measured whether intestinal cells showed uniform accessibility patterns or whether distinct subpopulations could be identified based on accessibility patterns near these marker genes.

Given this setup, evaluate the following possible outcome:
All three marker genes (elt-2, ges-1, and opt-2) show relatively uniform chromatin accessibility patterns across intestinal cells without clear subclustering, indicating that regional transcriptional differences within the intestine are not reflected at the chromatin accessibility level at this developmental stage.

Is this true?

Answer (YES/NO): NO